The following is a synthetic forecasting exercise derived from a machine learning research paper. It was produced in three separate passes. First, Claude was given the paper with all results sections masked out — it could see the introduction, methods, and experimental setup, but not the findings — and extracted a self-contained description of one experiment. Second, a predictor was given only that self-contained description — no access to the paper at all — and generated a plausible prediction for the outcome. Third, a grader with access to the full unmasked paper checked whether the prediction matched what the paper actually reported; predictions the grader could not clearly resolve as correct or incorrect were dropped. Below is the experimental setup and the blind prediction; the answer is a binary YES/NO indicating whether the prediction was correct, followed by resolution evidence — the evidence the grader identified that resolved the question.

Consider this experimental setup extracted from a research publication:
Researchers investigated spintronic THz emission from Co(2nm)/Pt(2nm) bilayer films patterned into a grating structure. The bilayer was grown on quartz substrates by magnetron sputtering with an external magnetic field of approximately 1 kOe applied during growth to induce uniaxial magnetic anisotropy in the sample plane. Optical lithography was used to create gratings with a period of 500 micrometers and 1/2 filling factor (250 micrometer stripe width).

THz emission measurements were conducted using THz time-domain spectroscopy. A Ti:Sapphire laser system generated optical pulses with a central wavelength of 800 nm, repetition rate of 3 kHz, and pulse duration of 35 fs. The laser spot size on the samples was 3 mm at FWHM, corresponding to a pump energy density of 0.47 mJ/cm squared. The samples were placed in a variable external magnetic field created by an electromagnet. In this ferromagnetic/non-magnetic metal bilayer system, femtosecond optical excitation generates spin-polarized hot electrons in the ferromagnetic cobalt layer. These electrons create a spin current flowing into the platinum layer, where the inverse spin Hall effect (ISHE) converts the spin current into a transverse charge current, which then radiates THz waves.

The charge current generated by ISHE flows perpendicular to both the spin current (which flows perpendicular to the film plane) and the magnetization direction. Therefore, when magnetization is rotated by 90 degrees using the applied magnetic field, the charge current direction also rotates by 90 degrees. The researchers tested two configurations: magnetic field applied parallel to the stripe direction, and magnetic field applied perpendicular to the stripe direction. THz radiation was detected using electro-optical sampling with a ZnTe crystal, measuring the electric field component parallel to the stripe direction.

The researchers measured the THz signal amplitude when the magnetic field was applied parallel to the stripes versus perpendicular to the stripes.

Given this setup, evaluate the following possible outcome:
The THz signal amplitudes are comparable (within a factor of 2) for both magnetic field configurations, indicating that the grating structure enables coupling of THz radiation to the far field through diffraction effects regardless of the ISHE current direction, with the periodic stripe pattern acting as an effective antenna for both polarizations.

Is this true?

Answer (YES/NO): YES